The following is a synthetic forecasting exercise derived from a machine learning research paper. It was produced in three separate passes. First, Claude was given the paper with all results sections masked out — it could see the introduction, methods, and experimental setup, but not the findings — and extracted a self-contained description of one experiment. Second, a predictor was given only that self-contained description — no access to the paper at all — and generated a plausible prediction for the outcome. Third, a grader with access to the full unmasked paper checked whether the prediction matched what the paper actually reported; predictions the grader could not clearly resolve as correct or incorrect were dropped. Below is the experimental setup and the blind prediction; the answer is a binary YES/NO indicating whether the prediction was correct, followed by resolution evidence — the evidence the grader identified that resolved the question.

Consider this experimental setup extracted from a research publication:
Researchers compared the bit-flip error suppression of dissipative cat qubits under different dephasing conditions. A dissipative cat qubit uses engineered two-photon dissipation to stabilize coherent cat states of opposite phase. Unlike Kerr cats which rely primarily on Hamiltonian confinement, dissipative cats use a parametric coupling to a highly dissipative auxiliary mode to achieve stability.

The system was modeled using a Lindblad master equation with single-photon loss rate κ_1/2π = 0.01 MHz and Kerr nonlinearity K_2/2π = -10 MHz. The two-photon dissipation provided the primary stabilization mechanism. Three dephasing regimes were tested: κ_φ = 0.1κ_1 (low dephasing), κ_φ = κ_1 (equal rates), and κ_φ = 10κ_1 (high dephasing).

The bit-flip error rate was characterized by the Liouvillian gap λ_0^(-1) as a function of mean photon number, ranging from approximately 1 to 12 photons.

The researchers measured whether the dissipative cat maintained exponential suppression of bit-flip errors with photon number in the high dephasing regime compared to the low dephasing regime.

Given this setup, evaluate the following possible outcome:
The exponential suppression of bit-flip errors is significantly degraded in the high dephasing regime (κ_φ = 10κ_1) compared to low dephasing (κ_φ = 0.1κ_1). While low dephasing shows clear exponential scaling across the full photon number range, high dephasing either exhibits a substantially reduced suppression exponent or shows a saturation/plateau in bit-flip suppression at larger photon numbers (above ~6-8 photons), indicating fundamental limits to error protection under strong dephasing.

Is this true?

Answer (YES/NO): NO